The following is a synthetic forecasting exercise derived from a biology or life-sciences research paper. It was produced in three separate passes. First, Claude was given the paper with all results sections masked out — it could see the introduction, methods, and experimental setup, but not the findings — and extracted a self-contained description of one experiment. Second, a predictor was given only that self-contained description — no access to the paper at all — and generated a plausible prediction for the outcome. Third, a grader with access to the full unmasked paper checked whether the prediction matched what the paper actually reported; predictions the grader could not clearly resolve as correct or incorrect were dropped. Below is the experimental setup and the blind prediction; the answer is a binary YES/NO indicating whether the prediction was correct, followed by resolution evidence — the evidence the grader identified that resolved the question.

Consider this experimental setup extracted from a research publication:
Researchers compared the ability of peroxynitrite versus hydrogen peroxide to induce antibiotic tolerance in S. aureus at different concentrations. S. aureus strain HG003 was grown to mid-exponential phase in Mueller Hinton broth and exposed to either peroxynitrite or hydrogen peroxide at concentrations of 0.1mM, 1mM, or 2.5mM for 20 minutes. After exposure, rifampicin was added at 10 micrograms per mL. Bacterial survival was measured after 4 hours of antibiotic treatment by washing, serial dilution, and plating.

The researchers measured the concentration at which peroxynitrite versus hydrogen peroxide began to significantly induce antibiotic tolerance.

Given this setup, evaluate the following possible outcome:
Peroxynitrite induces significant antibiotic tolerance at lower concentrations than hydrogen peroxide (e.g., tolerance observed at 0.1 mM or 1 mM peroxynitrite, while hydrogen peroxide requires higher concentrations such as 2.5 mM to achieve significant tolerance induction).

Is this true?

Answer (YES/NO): NO